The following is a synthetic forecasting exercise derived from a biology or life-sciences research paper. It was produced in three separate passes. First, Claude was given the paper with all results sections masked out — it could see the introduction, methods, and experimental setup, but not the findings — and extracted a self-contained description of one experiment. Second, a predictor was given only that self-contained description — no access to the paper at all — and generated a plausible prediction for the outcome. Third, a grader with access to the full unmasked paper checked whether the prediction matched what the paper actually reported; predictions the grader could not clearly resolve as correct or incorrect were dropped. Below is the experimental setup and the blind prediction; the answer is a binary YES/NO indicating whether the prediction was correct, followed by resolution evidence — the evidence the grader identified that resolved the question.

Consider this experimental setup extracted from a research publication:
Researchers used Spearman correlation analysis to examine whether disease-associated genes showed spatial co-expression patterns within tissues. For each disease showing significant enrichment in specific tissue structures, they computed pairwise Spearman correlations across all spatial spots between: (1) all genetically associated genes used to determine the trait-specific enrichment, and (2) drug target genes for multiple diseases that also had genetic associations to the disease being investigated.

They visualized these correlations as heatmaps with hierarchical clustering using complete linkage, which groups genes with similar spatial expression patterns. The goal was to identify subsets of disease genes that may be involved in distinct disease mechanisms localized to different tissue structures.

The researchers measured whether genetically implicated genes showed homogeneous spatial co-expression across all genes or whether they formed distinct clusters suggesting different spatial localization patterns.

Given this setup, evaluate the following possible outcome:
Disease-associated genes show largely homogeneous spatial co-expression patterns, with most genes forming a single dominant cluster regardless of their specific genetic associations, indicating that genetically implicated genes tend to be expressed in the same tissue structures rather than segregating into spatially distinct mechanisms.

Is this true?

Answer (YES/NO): NO